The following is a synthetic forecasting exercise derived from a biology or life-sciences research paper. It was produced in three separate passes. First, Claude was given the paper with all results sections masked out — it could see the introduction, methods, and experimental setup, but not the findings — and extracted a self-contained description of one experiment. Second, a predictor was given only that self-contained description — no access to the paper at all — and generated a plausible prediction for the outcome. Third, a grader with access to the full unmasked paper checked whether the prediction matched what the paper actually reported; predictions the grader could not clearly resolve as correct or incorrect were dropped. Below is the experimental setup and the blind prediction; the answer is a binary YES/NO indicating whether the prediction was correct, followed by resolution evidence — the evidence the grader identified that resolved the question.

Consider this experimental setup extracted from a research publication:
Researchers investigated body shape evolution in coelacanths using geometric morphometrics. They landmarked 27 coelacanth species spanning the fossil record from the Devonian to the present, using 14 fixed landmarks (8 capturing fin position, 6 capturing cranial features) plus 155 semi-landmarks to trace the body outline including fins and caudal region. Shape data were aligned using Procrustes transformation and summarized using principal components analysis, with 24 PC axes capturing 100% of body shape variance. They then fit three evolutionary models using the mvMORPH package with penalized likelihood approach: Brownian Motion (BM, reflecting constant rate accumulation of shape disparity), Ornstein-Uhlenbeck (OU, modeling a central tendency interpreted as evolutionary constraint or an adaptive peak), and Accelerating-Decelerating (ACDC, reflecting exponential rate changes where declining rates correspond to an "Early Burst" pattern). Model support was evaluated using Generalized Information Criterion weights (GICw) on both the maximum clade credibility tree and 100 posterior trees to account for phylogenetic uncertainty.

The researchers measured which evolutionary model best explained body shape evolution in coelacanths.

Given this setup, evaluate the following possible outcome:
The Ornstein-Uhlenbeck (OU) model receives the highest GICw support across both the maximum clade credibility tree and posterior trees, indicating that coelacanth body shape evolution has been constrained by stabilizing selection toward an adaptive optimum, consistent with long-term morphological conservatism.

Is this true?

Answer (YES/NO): NO